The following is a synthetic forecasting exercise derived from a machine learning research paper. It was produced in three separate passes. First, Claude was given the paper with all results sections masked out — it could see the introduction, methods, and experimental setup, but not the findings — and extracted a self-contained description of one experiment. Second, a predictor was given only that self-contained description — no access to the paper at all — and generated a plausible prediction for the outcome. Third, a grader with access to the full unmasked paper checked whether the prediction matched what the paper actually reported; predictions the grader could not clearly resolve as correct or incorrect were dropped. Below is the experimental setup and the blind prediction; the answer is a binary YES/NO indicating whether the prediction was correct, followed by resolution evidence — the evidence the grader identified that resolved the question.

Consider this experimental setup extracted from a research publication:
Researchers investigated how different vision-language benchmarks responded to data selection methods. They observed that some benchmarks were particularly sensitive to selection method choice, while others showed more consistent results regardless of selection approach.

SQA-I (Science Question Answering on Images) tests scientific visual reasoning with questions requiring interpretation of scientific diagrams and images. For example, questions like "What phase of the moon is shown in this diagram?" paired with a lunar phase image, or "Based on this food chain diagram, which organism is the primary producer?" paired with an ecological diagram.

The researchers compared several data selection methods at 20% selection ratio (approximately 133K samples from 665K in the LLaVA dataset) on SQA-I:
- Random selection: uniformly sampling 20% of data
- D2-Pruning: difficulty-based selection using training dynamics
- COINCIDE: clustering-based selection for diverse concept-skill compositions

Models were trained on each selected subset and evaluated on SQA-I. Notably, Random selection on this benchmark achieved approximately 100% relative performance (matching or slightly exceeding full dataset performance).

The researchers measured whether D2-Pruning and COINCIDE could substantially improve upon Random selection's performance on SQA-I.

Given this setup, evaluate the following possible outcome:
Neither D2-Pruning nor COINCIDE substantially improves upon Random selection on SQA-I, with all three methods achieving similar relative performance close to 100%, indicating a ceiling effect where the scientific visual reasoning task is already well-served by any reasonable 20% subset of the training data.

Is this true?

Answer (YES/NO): YES